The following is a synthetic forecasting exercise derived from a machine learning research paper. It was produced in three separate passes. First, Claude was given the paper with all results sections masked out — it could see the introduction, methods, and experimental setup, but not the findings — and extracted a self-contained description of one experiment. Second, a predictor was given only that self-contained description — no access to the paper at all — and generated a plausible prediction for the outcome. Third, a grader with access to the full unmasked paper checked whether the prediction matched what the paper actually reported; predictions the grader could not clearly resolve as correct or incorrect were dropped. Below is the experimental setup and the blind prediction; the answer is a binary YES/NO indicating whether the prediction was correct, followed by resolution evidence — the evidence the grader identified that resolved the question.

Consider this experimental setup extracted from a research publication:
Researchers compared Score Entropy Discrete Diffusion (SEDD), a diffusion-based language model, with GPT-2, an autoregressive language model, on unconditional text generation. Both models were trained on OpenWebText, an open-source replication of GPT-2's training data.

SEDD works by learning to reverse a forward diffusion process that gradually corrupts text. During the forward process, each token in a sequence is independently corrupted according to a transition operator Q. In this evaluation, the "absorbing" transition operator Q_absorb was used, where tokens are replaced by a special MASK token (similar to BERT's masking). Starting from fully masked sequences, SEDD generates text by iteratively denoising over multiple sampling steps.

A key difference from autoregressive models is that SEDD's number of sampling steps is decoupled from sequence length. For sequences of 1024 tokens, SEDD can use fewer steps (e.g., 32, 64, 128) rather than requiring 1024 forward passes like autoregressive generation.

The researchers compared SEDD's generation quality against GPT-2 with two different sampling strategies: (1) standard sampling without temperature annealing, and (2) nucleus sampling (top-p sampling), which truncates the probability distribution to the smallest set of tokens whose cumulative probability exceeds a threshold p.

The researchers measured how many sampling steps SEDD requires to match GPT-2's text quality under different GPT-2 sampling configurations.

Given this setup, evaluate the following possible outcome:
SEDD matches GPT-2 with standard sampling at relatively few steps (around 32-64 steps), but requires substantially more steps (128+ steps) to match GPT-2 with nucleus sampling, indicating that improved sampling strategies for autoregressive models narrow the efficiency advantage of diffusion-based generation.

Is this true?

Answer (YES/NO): NO